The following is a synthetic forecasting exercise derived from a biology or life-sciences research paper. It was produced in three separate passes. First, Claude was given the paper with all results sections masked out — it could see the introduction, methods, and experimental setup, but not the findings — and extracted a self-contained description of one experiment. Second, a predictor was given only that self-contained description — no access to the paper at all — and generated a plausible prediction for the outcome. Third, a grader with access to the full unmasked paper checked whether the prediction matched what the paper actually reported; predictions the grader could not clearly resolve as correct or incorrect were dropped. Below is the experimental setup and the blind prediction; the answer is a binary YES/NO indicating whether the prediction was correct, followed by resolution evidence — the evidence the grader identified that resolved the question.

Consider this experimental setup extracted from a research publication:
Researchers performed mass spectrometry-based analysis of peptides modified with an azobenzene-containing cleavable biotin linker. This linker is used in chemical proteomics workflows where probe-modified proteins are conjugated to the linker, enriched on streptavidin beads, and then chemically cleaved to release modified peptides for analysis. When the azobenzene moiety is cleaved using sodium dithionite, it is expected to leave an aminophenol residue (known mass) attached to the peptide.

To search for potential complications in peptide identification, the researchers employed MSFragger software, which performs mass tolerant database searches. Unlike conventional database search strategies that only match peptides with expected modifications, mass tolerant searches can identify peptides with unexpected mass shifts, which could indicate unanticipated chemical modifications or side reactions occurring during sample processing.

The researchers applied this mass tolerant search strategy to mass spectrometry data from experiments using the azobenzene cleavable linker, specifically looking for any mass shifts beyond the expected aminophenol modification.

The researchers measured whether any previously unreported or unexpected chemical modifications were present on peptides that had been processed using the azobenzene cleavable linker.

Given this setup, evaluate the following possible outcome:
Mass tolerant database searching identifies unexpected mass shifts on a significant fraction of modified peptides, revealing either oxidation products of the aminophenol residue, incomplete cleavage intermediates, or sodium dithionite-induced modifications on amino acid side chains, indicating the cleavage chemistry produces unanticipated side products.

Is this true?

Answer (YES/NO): NO